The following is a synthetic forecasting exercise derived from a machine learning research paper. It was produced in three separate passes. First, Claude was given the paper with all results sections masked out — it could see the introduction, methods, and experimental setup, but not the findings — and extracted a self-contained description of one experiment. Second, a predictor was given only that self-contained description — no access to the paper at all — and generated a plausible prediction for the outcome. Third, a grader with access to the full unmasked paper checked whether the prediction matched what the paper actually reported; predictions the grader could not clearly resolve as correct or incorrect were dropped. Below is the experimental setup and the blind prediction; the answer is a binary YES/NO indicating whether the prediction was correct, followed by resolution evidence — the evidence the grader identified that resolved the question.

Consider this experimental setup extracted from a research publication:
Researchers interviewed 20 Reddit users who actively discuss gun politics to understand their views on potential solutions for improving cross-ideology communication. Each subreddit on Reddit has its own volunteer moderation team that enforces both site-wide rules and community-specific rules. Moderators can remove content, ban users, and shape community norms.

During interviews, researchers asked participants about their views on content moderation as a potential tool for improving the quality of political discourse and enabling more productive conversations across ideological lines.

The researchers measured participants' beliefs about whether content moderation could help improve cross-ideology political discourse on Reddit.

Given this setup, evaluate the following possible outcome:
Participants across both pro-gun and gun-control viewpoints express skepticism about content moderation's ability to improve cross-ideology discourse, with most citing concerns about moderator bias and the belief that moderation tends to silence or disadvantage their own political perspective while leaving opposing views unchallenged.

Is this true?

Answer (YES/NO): NO